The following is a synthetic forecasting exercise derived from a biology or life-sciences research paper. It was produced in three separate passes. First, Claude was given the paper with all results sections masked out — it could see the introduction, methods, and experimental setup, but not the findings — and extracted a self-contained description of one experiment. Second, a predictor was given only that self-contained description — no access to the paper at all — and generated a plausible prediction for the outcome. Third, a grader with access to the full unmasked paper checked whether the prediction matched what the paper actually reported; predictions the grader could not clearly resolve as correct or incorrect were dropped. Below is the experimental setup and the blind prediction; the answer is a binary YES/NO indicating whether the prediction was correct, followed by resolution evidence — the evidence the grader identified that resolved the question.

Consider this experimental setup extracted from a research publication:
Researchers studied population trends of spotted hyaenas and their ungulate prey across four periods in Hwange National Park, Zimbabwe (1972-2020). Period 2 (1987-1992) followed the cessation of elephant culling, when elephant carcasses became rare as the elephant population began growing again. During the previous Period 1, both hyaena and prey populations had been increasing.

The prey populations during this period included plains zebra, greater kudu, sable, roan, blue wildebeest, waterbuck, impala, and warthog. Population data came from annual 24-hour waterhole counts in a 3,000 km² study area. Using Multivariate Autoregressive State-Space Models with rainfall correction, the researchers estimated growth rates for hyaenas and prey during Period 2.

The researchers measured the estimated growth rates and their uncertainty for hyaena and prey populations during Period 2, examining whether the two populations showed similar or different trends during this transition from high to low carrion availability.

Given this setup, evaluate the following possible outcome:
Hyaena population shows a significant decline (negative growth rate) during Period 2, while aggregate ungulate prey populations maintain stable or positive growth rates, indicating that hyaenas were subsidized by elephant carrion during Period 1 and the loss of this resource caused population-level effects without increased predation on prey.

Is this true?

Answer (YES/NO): NO